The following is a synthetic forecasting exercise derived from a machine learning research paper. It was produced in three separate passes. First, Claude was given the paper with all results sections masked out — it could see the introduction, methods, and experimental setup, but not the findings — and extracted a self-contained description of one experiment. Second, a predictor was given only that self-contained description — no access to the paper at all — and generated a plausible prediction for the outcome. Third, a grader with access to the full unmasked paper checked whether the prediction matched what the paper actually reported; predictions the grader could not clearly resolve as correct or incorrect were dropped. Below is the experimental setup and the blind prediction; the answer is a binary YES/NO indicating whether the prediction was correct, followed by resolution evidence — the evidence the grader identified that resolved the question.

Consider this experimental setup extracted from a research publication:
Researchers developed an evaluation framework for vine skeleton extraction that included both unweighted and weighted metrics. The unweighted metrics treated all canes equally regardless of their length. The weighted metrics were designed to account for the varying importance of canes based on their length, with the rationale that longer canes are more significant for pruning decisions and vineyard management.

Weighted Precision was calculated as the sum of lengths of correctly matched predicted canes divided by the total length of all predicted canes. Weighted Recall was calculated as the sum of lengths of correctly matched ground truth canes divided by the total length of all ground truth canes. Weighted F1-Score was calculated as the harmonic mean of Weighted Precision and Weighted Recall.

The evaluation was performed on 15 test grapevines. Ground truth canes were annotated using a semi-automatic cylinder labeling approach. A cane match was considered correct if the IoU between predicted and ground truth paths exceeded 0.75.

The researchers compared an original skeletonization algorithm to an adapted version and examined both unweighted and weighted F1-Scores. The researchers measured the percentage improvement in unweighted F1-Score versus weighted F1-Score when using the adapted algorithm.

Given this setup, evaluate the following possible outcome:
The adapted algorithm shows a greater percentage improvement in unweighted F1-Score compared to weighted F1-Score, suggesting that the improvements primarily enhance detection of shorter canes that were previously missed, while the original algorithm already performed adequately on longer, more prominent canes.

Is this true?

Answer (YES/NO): NO